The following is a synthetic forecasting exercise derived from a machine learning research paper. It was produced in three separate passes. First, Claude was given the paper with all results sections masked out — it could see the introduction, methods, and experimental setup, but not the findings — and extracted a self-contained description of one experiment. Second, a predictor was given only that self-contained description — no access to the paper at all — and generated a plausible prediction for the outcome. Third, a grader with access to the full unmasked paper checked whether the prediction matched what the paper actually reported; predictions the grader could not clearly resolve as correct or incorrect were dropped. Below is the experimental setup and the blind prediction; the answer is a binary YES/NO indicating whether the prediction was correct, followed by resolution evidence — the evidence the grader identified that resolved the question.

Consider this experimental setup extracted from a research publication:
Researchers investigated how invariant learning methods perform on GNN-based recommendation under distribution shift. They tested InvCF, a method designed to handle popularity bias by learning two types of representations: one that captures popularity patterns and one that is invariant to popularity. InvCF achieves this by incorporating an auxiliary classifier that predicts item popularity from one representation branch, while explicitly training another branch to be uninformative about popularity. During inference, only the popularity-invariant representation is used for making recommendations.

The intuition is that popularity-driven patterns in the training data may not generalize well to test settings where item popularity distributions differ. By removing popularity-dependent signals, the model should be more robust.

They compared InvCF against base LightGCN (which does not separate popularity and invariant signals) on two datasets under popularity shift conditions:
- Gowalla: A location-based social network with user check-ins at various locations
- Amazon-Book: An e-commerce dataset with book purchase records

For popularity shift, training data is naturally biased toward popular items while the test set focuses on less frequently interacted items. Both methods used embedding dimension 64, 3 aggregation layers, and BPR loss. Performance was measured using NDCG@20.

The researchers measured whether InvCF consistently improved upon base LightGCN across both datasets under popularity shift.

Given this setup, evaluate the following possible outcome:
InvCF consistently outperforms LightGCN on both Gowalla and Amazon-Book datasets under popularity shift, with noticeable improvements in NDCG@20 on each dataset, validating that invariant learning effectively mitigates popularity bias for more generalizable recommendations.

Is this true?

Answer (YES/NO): NO